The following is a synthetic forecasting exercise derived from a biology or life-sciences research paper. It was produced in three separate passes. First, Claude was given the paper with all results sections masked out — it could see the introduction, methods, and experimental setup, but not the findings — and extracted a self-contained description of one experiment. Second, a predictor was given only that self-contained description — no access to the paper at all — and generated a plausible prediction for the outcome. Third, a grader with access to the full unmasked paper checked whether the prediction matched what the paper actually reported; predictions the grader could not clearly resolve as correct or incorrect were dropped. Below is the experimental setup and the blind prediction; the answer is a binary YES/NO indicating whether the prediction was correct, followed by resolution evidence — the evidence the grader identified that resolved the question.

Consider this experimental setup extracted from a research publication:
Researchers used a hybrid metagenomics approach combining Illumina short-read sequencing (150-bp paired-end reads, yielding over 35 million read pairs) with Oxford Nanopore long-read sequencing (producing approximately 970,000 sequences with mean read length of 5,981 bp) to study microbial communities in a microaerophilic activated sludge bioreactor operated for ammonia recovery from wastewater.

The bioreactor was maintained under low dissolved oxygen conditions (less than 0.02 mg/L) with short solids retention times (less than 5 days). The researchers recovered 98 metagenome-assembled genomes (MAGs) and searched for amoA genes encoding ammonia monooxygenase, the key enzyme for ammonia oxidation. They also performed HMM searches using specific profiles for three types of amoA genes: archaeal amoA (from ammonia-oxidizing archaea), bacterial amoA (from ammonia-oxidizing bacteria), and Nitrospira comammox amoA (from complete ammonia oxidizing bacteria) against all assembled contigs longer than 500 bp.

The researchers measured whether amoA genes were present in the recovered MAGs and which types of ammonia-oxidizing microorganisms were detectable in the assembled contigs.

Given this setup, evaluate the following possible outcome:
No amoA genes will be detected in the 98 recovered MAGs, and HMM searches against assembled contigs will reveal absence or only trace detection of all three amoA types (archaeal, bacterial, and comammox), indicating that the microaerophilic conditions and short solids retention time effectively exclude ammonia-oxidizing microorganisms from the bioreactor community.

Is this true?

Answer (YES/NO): YES